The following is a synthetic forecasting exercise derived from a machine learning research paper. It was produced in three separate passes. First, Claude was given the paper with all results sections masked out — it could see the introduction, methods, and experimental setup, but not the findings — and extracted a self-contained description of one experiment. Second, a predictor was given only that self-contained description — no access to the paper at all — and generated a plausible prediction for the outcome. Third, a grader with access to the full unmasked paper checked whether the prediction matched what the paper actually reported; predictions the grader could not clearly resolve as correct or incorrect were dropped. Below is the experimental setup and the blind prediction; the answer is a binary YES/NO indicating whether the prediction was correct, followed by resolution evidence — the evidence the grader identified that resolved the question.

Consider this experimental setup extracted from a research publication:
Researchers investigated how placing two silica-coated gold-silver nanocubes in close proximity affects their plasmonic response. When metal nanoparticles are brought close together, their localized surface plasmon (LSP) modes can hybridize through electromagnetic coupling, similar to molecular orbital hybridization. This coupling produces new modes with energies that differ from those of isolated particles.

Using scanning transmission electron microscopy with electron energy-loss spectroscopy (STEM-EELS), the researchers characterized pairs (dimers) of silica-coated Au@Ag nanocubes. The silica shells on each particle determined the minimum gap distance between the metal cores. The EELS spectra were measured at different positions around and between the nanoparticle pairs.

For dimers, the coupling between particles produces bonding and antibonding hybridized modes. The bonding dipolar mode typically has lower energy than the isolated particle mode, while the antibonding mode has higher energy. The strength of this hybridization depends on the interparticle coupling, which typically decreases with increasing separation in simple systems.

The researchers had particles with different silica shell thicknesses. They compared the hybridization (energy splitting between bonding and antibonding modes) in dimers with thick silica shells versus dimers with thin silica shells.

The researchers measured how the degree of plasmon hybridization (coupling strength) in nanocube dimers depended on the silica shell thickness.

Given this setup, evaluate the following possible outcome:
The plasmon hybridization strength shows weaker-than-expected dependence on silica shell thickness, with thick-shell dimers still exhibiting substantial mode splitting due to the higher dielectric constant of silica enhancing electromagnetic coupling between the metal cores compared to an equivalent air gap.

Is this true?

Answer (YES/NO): NO